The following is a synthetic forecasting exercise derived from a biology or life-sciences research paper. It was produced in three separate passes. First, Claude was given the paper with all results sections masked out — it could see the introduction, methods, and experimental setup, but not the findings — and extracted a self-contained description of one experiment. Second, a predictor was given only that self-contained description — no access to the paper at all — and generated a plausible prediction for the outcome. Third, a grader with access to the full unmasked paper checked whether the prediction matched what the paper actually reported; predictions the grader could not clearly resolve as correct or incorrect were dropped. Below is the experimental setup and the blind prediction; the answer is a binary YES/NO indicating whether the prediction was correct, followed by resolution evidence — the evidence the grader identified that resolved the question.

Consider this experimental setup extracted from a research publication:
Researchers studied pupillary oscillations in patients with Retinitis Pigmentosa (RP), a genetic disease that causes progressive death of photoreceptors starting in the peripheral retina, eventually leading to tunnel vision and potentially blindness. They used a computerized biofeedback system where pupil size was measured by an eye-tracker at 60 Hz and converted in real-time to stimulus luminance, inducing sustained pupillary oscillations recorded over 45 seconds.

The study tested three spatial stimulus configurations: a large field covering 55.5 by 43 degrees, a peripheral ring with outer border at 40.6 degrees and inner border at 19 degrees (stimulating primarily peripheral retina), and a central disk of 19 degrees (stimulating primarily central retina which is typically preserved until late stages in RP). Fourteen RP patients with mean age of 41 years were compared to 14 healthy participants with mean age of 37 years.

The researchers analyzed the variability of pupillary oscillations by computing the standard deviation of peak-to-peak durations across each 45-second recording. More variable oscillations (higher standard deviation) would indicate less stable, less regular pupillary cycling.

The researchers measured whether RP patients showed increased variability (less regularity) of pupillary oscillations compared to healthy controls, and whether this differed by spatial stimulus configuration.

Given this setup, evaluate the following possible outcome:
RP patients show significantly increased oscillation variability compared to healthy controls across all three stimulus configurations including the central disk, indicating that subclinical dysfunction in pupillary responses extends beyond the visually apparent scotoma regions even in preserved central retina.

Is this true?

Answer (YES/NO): YES